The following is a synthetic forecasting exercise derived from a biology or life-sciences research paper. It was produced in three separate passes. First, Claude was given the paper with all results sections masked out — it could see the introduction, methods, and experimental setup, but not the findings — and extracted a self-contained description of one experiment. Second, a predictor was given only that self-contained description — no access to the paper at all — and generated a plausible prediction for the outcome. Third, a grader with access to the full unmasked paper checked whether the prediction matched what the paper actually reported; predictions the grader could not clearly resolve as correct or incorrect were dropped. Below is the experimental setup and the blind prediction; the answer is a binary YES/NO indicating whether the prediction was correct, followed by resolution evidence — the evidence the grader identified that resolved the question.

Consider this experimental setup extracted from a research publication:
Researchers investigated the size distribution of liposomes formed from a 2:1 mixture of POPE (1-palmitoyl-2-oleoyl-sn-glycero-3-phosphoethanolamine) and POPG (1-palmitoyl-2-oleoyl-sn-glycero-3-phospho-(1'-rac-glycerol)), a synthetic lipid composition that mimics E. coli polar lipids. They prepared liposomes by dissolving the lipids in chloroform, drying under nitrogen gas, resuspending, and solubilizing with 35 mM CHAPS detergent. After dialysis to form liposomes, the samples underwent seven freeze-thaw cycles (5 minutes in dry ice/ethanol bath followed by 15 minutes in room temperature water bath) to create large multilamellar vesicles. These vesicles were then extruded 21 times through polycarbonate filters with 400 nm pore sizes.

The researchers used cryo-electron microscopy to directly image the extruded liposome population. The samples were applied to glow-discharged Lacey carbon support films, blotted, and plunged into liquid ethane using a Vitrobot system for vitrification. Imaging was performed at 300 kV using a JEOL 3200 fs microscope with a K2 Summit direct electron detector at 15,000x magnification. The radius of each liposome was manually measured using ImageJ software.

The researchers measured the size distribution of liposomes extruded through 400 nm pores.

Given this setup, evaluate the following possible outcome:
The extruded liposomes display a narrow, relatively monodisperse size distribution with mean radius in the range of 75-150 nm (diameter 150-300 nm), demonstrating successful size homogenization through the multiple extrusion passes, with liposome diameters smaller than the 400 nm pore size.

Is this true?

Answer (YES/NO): NO